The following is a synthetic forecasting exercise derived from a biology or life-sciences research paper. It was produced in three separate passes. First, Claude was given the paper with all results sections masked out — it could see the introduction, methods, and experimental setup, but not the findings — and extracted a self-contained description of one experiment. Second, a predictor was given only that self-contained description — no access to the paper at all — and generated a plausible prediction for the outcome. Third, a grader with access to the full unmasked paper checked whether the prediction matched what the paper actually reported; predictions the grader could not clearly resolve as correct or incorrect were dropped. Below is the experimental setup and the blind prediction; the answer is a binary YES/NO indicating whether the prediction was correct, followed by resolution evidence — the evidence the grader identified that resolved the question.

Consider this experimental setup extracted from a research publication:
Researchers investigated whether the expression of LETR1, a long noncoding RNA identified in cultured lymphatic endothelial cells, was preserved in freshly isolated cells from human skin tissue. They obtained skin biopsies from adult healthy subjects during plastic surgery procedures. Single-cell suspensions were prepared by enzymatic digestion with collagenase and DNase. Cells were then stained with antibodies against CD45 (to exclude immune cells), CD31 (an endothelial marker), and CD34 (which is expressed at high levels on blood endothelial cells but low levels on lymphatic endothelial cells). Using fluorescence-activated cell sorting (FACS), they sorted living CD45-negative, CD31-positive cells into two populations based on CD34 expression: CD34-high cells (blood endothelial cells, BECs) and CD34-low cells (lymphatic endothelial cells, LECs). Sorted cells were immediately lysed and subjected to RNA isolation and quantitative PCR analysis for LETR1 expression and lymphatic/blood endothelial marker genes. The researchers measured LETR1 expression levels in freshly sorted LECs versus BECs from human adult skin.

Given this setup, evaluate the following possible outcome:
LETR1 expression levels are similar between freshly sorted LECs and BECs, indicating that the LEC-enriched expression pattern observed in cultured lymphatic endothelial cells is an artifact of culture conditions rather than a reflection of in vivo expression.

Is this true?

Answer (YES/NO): NO